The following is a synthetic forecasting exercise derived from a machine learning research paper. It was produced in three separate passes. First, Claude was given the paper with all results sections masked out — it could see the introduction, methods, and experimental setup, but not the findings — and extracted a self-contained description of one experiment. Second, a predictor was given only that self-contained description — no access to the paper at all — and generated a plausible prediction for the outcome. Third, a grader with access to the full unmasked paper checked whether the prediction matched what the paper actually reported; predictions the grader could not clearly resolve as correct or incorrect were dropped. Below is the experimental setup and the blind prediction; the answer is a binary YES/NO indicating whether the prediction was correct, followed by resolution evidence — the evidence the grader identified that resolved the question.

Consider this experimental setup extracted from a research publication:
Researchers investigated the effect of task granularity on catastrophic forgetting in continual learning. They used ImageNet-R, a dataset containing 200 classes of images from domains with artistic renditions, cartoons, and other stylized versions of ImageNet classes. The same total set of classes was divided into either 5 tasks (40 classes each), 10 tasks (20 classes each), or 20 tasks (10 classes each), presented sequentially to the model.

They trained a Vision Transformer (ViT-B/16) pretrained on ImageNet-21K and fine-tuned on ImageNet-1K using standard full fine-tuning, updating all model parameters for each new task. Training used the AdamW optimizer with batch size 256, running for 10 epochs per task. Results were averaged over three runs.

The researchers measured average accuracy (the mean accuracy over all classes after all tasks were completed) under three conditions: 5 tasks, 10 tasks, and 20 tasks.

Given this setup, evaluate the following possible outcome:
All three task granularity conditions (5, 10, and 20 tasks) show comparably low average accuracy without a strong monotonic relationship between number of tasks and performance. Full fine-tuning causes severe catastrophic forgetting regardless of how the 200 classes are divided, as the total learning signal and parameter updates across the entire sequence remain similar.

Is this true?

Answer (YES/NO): NO